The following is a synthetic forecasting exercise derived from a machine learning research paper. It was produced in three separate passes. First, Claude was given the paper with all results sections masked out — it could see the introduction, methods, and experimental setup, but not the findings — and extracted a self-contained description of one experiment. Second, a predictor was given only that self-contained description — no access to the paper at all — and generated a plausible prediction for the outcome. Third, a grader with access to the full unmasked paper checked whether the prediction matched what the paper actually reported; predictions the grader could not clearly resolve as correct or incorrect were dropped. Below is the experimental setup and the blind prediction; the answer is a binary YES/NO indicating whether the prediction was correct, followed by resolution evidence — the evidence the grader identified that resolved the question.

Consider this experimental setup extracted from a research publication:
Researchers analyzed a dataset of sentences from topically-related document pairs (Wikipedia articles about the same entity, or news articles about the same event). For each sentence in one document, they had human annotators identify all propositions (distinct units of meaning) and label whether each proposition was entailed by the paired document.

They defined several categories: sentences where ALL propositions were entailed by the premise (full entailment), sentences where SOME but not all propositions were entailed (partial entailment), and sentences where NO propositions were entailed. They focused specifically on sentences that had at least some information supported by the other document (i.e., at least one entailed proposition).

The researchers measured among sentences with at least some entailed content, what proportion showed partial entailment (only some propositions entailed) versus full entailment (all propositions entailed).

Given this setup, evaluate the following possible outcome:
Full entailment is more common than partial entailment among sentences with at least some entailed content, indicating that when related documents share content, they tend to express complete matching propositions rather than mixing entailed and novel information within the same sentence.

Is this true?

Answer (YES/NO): NO